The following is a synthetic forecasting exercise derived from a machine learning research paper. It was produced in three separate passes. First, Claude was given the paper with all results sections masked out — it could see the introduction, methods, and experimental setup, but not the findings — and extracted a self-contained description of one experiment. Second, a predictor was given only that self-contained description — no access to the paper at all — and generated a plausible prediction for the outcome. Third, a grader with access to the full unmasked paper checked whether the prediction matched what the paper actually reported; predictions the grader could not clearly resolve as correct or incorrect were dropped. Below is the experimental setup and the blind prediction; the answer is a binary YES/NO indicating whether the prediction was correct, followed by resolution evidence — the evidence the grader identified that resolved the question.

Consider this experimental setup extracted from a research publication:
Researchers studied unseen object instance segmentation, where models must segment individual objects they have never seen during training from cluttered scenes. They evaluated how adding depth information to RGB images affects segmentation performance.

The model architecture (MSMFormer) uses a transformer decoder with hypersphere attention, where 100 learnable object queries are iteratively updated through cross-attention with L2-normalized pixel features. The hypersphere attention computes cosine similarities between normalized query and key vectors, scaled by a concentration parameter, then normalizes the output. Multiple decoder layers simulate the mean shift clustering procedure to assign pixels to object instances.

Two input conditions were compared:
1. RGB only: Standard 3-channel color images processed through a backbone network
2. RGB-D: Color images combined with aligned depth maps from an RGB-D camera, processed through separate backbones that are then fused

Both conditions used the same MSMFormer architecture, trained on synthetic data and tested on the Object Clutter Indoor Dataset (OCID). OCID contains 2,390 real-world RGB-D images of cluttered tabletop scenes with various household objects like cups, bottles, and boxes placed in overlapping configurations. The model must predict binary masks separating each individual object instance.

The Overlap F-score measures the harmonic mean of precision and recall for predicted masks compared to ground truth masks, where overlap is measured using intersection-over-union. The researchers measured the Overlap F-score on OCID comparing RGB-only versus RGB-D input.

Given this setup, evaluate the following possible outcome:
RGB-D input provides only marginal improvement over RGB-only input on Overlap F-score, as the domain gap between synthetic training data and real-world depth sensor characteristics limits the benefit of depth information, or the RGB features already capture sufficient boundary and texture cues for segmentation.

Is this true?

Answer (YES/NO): NO